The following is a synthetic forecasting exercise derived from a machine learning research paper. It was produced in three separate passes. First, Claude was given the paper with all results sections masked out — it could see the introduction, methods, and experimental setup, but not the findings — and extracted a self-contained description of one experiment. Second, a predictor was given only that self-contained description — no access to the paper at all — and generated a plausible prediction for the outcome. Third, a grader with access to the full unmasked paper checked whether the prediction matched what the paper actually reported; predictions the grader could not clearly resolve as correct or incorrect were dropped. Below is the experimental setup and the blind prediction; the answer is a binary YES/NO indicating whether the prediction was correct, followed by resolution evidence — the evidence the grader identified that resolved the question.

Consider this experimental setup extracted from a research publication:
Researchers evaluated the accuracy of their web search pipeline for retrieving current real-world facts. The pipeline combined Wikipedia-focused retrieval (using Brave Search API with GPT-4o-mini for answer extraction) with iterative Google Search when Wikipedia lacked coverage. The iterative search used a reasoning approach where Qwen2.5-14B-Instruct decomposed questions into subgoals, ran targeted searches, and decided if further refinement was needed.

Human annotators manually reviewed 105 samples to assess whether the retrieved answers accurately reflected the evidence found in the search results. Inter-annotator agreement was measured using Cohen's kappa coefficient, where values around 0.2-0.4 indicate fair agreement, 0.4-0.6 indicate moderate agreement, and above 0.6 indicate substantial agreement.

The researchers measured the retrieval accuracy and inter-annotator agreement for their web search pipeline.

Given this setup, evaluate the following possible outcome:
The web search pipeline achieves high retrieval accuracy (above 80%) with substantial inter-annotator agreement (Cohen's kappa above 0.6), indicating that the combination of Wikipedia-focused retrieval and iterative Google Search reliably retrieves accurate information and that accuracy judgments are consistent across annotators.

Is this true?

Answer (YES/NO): NO